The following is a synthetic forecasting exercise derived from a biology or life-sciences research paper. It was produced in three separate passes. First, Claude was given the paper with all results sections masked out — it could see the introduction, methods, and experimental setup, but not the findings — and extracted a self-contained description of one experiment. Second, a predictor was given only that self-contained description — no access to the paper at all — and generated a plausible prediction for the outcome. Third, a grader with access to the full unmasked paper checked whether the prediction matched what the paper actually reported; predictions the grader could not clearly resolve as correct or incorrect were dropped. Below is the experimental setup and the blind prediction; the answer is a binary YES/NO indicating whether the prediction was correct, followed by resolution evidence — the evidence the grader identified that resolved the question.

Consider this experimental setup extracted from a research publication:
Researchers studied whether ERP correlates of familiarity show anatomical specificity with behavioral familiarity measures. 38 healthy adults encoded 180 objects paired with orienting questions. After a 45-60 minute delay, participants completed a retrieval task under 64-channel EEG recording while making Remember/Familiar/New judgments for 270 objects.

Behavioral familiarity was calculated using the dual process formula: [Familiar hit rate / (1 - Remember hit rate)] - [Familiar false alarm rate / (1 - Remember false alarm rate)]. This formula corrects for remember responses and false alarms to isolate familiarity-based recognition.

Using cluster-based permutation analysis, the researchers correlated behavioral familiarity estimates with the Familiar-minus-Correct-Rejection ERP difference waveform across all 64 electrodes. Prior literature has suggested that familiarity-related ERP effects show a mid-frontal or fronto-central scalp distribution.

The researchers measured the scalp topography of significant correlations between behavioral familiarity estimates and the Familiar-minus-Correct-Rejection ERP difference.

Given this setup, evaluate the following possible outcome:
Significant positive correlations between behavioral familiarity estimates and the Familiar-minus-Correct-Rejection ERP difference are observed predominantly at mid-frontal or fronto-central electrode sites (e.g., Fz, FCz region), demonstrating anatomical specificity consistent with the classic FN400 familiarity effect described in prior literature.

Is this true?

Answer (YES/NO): NO